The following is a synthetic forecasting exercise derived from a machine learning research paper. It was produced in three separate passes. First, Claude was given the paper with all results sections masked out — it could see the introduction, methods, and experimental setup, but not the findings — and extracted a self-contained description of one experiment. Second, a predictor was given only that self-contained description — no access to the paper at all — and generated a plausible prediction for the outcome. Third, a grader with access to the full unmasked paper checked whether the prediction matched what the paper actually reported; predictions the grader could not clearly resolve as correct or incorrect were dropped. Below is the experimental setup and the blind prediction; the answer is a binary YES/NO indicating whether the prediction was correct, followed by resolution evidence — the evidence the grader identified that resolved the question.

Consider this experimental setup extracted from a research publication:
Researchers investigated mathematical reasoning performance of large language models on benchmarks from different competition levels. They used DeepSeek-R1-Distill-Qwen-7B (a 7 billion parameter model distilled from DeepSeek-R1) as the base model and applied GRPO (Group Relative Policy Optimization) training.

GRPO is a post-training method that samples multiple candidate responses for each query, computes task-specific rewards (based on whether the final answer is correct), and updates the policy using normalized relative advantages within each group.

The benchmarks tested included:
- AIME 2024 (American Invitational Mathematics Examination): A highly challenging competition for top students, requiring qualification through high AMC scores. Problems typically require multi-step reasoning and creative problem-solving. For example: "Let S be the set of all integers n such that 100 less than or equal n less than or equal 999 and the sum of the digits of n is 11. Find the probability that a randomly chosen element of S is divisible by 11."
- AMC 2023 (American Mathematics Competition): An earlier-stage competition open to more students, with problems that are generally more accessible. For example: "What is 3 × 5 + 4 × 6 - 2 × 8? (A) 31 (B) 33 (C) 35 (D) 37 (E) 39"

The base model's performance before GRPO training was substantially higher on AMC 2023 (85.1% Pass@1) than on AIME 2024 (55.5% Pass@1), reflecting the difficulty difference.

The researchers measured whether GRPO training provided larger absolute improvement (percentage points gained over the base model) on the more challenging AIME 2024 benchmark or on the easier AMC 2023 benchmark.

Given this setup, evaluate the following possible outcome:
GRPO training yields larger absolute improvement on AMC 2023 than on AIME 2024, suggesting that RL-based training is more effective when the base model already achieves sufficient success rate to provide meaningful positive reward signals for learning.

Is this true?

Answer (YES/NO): NO